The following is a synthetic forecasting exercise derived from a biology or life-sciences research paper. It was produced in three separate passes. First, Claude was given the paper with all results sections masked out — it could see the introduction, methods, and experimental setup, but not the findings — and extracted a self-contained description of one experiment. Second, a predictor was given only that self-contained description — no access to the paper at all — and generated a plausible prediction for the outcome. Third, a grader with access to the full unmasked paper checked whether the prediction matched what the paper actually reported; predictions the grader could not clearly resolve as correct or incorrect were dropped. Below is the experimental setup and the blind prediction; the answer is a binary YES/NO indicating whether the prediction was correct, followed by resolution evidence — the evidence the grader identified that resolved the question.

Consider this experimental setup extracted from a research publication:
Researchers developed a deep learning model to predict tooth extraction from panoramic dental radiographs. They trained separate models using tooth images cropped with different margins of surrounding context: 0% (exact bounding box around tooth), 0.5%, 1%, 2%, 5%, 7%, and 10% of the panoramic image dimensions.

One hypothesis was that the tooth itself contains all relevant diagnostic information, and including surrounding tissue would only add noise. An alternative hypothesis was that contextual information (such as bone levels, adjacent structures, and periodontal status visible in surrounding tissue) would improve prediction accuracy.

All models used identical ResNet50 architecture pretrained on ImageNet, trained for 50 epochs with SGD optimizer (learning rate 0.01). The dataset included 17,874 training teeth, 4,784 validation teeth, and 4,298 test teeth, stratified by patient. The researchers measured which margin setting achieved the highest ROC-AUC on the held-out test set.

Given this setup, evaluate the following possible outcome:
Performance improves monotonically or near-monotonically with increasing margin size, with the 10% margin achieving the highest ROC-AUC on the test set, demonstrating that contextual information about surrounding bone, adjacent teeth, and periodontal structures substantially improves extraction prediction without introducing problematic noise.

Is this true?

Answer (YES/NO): NO